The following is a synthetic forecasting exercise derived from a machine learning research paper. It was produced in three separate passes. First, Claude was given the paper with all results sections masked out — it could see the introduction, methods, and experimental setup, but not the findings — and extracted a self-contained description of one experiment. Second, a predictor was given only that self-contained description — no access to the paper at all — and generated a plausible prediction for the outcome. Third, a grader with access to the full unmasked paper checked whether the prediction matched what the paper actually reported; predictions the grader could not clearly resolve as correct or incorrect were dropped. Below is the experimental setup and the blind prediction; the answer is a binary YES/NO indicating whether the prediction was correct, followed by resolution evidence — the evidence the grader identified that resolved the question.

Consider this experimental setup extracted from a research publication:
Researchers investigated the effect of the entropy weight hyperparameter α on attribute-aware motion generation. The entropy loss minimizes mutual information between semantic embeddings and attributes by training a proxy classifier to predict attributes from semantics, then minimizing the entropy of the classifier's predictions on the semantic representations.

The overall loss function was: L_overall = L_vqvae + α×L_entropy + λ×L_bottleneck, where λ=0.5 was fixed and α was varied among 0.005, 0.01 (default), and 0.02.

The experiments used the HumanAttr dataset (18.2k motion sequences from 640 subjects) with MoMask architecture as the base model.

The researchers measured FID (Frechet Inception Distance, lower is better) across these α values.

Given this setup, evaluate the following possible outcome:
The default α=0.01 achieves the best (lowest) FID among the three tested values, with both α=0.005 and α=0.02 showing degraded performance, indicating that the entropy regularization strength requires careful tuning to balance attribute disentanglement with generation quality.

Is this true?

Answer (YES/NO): YES